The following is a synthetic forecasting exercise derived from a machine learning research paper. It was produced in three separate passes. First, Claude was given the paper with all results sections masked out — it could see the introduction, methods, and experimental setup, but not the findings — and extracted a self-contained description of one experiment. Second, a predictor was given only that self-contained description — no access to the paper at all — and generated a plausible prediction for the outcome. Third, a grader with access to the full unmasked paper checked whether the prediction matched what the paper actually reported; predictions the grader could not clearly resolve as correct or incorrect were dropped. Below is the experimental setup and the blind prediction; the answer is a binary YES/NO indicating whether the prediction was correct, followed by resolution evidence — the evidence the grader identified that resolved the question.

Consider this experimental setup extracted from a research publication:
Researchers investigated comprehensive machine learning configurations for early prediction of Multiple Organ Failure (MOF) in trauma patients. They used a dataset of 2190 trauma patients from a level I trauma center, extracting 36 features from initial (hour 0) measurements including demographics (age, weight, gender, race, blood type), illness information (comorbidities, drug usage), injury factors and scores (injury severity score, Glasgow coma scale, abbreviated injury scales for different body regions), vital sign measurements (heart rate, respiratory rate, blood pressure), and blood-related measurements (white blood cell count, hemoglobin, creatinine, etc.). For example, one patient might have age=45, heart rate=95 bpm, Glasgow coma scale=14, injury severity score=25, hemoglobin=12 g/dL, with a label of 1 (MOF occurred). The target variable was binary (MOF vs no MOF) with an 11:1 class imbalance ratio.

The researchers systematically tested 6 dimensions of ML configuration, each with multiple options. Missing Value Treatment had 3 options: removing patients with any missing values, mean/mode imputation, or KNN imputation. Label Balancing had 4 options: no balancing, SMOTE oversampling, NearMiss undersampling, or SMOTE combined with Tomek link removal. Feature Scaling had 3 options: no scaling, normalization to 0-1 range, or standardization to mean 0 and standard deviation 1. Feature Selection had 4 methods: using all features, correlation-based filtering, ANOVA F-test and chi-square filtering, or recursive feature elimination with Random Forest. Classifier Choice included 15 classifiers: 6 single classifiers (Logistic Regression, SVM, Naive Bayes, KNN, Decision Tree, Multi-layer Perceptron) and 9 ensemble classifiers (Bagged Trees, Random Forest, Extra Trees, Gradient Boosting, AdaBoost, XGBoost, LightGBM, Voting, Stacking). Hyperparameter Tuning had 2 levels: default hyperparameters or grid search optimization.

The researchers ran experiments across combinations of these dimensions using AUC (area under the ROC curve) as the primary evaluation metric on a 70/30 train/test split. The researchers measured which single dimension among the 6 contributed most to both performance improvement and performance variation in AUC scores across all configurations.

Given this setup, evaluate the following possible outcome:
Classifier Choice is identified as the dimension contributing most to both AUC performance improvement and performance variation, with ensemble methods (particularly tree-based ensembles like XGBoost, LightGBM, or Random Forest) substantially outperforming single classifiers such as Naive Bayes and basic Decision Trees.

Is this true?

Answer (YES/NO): YES